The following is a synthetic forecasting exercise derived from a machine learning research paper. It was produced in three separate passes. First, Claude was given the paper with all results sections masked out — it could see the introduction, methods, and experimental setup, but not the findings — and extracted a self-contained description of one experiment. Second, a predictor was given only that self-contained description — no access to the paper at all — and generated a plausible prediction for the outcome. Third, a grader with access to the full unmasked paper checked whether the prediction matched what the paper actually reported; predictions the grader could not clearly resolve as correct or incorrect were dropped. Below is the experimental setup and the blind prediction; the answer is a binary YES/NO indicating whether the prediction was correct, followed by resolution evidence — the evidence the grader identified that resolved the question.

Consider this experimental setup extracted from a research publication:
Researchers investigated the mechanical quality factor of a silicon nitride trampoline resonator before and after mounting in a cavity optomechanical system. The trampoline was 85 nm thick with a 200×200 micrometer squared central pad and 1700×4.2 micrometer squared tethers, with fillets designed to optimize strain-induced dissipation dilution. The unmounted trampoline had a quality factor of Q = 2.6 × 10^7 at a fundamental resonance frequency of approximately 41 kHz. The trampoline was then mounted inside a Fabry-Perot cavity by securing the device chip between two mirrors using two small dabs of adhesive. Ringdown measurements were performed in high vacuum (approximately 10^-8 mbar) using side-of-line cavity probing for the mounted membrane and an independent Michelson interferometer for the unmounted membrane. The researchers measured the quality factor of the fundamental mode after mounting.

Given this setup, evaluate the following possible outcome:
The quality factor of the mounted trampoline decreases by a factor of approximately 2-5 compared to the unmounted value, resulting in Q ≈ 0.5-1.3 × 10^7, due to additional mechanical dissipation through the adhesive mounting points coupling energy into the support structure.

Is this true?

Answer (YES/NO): YES